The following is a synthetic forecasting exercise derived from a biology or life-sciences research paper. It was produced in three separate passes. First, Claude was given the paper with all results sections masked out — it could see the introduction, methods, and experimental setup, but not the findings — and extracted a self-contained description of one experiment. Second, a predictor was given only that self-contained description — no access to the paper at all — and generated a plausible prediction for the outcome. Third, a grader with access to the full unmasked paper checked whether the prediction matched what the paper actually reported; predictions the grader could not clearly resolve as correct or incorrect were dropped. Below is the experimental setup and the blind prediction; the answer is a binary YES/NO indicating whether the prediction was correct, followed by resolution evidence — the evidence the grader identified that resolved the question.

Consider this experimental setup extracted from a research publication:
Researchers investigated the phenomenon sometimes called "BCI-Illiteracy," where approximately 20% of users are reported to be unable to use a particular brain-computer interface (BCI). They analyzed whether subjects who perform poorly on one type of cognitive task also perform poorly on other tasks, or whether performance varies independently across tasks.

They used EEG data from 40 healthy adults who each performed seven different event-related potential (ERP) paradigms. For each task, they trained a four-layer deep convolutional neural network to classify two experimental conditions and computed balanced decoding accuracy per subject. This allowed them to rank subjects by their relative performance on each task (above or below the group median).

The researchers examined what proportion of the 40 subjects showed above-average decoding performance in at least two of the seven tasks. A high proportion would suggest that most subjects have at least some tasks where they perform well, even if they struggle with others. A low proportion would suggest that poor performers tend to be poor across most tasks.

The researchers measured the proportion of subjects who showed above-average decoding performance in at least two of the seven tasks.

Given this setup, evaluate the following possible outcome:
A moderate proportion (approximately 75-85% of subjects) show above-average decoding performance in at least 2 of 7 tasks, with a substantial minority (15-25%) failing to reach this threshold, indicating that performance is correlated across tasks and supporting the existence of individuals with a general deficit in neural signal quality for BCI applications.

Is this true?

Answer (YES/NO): NO